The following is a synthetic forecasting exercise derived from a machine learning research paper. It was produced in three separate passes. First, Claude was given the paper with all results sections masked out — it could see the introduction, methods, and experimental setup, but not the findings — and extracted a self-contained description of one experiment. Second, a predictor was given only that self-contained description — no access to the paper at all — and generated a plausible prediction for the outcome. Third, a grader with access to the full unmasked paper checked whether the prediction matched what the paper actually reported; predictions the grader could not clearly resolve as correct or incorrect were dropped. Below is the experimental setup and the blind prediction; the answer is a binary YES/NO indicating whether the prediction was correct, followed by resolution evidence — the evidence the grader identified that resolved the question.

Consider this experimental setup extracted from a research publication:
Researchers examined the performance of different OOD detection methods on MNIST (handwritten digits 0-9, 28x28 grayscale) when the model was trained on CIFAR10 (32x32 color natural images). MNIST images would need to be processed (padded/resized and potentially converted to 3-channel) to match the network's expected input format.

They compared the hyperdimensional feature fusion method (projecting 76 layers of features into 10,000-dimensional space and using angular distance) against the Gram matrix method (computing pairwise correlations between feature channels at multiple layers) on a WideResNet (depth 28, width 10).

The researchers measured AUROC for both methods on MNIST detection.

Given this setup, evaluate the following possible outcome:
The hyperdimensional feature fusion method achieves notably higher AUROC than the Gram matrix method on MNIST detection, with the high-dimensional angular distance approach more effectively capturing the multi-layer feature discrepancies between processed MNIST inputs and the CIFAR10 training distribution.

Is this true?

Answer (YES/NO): NO